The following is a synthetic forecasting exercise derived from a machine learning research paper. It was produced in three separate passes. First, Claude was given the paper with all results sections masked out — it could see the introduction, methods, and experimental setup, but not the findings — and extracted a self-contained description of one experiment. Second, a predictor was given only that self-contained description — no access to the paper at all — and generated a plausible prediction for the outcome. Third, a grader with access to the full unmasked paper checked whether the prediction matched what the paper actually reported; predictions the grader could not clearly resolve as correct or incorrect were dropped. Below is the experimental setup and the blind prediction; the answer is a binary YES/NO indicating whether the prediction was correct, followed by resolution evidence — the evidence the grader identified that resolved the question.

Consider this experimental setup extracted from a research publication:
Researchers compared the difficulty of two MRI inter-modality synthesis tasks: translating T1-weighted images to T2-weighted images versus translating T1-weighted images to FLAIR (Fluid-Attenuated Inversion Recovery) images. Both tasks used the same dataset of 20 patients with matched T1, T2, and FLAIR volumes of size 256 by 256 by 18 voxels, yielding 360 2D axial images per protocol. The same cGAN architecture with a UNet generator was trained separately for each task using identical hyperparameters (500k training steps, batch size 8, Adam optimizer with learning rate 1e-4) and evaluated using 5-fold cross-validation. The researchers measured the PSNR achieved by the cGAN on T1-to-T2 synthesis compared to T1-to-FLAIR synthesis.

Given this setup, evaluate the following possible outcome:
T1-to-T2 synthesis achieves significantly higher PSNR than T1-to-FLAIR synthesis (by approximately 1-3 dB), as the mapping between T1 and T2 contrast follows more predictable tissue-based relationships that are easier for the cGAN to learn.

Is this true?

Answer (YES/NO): NO